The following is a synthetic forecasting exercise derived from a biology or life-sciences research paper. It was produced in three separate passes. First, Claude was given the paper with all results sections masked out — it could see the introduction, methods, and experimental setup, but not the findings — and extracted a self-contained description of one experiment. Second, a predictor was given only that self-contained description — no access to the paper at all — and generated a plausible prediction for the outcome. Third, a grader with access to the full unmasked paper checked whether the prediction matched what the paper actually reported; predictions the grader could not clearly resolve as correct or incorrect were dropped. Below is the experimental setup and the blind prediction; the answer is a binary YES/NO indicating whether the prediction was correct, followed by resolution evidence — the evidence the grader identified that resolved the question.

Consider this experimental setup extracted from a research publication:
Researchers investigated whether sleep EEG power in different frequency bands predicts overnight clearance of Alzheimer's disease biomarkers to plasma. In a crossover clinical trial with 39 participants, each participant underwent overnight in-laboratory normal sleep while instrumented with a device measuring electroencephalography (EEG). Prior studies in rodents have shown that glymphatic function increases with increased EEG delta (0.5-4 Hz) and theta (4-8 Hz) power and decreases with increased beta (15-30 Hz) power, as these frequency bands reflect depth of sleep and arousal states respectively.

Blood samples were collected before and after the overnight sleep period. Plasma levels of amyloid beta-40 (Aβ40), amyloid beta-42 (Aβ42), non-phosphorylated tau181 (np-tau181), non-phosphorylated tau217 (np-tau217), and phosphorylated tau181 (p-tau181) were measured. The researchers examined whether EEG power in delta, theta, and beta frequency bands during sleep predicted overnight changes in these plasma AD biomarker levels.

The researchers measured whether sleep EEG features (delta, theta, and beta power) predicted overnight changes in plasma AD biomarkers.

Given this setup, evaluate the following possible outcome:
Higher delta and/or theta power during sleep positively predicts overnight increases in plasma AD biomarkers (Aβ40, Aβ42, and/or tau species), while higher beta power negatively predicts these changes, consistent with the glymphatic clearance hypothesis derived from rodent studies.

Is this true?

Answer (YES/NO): NO